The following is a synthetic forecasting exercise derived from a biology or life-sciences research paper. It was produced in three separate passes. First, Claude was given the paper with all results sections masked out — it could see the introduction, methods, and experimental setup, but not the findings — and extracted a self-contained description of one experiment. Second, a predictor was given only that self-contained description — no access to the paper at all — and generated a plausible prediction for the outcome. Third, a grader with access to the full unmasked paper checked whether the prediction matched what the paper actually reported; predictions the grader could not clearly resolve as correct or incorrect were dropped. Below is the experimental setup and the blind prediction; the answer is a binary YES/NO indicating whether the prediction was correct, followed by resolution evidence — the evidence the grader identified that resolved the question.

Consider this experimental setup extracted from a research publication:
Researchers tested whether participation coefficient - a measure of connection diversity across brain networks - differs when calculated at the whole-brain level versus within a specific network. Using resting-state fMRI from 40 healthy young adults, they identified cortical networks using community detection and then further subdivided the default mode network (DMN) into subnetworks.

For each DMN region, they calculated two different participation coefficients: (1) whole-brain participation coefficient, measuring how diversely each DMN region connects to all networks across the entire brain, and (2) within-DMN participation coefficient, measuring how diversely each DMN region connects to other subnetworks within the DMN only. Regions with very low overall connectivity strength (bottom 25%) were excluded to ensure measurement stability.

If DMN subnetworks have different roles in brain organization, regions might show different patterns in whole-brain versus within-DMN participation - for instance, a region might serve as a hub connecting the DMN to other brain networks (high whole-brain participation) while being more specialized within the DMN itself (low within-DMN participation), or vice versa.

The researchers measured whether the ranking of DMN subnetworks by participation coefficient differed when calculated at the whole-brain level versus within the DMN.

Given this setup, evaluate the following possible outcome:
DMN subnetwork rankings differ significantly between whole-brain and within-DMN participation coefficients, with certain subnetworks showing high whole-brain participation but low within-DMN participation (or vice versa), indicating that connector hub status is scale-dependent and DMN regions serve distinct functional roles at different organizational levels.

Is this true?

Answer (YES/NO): YES